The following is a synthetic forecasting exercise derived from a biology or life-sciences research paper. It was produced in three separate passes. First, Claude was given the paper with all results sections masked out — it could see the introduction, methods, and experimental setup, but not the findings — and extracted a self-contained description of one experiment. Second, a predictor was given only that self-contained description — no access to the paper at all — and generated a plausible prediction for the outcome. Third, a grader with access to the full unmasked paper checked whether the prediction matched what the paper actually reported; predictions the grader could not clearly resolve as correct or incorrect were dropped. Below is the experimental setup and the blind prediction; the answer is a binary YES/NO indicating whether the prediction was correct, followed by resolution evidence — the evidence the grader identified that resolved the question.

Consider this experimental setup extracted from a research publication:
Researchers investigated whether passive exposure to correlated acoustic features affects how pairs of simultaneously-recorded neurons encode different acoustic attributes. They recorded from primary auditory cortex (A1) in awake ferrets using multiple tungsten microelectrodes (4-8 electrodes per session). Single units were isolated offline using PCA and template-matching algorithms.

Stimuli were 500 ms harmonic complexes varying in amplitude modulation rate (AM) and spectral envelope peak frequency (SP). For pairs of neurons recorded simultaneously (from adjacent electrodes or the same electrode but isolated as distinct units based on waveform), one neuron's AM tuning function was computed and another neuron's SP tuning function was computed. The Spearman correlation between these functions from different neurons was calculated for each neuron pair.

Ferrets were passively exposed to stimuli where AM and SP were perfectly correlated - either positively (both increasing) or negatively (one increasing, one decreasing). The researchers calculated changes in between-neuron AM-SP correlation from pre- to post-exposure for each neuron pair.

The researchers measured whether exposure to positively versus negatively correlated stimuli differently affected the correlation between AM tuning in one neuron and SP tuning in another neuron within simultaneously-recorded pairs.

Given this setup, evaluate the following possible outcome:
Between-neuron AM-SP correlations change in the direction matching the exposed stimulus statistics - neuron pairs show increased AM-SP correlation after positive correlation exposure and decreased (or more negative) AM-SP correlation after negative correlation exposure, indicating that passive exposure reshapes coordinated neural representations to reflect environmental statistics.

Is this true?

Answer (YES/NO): NO